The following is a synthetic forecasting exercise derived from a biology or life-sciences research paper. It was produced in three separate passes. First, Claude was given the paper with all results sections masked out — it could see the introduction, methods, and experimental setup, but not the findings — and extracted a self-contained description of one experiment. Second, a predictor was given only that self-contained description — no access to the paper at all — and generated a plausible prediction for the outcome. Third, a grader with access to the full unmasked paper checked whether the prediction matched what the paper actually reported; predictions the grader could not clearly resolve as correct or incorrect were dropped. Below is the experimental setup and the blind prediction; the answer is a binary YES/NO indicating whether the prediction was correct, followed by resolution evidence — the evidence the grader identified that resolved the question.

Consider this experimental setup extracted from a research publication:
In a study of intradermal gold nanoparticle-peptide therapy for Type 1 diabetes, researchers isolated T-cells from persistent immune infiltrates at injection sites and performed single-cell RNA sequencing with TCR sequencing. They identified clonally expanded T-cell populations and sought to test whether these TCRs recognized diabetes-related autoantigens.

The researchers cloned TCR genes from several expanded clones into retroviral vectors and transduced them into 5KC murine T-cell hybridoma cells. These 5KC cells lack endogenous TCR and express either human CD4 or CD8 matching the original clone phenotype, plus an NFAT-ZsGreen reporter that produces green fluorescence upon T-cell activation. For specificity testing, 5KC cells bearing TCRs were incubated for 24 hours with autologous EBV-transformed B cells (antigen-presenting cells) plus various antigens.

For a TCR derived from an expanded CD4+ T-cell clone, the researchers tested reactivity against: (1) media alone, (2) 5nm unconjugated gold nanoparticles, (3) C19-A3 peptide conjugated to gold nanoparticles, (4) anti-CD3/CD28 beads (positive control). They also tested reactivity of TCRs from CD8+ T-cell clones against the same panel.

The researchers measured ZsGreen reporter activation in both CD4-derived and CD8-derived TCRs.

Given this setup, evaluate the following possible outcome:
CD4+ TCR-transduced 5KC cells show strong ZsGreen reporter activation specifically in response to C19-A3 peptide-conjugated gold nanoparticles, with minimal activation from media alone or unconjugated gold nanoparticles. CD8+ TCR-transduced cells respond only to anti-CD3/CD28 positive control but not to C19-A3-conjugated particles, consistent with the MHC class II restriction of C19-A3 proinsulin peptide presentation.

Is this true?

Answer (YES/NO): NO